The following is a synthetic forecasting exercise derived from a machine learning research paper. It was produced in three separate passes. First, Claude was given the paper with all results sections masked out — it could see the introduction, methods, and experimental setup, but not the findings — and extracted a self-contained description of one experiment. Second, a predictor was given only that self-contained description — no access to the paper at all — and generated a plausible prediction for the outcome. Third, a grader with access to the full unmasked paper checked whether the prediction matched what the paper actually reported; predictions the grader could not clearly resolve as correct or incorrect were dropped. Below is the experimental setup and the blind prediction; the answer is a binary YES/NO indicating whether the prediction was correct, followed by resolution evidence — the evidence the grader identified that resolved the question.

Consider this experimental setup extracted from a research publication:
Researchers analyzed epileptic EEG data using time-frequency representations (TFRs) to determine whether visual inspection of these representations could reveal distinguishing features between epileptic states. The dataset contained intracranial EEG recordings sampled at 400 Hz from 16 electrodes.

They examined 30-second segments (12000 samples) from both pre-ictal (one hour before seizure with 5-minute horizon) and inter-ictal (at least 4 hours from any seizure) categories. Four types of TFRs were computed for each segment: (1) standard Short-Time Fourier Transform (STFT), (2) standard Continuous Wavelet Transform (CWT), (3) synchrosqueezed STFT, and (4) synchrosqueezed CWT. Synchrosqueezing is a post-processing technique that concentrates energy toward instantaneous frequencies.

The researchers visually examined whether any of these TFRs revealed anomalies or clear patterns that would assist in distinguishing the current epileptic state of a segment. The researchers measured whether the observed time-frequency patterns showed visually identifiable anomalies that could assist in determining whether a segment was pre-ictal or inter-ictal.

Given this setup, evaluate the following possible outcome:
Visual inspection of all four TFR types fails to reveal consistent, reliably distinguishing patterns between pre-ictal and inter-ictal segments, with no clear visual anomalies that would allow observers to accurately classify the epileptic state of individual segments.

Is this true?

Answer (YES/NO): YES